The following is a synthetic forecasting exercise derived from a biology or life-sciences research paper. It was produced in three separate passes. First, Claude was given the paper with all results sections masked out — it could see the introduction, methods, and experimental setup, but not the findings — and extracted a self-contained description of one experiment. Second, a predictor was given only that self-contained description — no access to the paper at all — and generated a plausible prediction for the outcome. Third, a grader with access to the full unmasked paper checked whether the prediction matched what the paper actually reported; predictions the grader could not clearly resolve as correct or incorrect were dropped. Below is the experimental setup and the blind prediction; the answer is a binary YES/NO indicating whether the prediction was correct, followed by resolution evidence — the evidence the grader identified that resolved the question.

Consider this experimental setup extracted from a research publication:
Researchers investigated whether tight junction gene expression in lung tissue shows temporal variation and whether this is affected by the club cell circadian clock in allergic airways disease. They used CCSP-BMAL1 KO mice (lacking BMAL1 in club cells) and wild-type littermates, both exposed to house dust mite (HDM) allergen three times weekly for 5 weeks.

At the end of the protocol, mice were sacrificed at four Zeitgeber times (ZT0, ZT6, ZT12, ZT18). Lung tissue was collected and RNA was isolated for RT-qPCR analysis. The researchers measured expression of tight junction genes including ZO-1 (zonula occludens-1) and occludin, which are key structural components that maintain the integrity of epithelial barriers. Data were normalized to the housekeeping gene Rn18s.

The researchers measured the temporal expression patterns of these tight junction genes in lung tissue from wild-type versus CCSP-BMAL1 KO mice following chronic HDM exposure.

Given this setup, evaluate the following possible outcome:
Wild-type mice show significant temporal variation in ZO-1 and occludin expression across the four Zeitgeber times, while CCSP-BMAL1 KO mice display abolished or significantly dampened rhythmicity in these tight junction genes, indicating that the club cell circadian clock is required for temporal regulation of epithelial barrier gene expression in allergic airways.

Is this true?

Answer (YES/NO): NO